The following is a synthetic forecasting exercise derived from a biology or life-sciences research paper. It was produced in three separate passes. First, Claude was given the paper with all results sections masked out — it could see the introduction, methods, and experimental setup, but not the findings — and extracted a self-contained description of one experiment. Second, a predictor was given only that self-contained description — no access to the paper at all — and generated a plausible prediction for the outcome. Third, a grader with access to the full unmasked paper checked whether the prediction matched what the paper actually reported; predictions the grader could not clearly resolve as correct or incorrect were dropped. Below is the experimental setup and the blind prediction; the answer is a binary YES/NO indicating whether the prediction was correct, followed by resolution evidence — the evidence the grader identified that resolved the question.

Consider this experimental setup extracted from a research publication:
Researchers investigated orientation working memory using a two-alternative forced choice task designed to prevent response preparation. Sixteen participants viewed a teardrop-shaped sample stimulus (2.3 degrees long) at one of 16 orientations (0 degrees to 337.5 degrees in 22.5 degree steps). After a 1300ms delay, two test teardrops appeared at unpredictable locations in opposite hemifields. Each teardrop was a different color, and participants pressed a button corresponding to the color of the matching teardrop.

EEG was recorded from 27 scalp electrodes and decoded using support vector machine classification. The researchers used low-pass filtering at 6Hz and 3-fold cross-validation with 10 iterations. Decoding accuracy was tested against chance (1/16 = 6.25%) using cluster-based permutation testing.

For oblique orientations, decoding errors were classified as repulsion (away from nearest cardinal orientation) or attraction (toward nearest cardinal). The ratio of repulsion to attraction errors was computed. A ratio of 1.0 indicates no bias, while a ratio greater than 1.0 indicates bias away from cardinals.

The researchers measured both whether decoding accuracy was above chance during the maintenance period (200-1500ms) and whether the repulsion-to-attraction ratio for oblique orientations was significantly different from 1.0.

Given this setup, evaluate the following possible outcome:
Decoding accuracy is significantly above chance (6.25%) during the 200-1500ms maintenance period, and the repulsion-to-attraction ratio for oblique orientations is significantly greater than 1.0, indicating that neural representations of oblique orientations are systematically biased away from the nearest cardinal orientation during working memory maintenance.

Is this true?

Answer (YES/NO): YES